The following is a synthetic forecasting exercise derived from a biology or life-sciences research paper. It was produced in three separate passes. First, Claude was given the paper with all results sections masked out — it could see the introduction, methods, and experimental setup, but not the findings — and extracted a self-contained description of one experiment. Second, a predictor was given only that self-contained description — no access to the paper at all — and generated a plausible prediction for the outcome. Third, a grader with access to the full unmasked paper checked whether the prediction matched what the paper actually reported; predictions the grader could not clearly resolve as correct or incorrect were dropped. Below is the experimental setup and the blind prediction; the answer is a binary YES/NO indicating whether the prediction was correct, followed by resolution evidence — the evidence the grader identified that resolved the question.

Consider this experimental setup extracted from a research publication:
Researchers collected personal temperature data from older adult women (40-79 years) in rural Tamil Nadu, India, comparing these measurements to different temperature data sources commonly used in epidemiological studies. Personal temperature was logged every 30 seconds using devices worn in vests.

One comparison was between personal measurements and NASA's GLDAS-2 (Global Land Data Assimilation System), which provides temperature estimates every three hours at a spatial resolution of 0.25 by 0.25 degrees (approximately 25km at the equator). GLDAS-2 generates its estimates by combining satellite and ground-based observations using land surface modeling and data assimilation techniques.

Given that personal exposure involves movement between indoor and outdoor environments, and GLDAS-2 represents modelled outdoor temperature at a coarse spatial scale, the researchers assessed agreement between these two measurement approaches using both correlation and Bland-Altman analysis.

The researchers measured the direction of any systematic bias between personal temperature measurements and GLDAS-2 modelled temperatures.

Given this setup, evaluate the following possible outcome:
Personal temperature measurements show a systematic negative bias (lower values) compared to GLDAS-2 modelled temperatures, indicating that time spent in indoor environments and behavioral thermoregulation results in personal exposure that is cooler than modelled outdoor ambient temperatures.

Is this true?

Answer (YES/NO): NO